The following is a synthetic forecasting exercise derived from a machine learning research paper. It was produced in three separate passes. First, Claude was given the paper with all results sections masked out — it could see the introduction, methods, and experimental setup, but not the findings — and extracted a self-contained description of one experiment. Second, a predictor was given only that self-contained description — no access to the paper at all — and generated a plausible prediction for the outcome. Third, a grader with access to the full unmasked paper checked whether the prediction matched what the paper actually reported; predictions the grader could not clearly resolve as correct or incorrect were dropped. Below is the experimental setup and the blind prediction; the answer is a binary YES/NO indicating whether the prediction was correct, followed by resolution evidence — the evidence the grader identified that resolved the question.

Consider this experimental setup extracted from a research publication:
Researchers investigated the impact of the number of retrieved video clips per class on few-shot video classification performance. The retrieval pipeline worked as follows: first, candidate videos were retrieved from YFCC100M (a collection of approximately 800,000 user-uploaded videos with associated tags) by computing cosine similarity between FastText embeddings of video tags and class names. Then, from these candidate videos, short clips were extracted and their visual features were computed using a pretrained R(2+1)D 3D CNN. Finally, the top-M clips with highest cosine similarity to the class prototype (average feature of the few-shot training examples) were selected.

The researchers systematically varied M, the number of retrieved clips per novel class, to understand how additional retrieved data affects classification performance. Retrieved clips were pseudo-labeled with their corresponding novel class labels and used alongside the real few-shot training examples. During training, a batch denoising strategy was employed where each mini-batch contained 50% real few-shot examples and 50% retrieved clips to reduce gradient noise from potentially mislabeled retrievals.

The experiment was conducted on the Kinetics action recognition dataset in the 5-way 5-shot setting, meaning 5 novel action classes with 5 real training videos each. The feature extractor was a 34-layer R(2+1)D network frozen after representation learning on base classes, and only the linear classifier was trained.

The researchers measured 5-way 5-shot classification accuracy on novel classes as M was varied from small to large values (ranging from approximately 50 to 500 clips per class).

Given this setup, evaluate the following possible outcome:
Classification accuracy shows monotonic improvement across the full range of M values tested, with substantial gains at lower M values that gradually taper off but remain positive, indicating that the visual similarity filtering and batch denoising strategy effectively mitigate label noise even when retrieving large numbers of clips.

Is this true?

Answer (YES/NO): NO